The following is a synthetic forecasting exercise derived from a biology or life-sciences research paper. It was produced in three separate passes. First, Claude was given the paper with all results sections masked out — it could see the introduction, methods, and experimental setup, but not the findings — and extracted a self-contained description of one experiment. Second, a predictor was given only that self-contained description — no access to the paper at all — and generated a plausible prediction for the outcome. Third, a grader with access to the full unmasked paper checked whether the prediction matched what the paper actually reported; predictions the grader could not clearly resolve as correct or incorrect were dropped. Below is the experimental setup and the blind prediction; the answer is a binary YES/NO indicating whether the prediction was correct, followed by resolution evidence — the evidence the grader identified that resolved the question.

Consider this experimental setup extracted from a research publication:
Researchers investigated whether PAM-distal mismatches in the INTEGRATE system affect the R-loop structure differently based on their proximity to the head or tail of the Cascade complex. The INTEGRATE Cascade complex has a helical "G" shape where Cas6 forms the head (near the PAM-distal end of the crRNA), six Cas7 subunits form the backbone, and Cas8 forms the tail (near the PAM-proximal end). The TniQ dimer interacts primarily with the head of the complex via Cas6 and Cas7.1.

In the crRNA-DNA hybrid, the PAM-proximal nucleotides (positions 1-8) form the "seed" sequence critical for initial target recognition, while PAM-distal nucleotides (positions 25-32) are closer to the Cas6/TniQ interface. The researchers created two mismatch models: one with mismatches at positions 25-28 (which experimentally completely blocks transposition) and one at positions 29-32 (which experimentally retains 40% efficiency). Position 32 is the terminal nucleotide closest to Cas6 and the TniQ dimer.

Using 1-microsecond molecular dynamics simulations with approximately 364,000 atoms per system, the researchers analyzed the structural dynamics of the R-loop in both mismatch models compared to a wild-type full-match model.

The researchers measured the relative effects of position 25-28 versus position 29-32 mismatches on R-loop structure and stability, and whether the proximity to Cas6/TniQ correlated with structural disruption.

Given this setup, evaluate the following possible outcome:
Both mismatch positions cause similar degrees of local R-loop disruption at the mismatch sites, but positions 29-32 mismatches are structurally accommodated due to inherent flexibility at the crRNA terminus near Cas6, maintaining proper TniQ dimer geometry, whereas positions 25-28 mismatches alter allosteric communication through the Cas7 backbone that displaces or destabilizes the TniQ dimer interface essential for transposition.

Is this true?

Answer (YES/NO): NO